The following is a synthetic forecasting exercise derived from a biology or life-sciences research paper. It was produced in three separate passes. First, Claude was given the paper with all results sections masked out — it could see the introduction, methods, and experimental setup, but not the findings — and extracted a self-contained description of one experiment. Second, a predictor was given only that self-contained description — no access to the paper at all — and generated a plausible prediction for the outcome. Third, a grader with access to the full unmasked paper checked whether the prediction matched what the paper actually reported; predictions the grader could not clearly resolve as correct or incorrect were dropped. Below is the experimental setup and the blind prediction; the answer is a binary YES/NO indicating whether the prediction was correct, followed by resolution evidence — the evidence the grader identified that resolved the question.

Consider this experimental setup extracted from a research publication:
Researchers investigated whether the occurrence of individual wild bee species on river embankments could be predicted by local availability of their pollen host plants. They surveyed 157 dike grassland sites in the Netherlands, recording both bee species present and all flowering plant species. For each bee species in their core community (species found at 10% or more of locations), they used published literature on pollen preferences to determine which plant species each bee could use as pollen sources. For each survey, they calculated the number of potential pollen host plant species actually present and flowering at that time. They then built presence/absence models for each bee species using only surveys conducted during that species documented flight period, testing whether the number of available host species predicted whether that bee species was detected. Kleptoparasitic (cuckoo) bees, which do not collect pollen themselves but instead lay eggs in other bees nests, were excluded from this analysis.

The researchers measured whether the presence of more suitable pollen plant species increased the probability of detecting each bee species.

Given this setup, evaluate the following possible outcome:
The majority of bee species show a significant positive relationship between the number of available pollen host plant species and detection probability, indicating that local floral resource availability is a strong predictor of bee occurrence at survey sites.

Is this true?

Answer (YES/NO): YES